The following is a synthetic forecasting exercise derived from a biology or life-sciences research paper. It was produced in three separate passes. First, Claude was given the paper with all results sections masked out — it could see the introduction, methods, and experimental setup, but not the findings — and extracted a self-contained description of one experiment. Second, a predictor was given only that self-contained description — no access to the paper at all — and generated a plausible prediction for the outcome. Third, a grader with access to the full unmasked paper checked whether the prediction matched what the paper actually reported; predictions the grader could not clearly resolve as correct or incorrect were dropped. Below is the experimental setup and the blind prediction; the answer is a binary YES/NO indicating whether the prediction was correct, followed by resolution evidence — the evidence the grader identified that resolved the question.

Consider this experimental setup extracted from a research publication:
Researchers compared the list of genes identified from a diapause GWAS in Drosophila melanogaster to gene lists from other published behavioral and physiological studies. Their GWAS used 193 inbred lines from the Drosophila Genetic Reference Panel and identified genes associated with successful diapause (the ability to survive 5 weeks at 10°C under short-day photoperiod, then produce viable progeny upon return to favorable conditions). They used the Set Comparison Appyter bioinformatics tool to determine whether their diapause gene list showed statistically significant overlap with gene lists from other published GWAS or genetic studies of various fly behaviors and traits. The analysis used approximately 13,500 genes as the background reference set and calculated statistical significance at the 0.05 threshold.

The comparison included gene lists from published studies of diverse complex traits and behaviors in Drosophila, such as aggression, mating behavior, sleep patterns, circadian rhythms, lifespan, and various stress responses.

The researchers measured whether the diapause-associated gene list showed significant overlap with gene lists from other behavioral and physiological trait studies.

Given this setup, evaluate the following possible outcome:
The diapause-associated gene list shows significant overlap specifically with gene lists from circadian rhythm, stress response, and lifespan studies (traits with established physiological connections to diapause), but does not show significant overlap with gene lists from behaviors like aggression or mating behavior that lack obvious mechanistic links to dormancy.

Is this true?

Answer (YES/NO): NO